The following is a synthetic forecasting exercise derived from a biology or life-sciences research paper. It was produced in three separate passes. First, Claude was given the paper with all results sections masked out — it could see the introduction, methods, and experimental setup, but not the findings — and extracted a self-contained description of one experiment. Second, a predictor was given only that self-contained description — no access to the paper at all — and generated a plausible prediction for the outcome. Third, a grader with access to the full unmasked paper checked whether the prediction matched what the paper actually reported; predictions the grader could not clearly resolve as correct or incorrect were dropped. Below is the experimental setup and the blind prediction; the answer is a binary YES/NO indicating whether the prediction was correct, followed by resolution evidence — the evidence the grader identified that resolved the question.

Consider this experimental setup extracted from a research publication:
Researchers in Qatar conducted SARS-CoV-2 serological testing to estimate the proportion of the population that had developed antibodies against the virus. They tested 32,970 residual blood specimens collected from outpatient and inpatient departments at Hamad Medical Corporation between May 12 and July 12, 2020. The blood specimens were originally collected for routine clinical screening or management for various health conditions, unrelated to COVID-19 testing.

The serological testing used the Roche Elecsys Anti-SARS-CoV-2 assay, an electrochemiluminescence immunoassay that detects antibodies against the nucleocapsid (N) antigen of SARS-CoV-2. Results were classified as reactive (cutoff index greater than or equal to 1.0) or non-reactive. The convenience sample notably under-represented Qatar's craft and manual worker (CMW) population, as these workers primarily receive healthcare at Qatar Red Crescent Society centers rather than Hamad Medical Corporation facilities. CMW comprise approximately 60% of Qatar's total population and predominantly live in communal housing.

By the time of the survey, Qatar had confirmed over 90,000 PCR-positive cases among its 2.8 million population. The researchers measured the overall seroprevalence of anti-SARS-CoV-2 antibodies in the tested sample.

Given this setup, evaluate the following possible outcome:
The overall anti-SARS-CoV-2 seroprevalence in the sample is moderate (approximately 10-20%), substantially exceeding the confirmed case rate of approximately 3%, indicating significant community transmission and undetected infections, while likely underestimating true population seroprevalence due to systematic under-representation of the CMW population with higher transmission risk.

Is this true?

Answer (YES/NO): NO